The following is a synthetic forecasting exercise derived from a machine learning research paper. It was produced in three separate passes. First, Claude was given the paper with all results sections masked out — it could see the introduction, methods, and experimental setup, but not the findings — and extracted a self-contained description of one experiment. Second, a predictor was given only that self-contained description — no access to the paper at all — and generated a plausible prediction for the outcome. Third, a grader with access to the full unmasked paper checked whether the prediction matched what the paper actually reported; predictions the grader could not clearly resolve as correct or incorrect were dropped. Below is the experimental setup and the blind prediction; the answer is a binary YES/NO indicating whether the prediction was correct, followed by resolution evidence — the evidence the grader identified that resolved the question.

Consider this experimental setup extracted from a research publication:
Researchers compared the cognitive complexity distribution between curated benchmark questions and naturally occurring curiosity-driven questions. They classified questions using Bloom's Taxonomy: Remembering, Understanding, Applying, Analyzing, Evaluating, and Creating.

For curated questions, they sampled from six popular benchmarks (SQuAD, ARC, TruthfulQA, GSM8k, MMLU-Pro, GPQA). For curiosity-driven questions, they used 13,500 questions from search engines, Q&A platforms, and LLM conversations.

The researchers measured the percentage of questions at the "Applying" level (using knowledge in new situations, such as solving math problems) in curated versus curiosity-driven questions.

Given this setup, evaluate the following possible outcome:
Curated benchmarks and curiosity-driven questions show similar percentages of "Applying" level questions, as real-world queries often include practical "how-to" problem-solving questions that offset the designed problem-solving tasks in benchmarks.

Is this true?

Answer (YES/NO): NO